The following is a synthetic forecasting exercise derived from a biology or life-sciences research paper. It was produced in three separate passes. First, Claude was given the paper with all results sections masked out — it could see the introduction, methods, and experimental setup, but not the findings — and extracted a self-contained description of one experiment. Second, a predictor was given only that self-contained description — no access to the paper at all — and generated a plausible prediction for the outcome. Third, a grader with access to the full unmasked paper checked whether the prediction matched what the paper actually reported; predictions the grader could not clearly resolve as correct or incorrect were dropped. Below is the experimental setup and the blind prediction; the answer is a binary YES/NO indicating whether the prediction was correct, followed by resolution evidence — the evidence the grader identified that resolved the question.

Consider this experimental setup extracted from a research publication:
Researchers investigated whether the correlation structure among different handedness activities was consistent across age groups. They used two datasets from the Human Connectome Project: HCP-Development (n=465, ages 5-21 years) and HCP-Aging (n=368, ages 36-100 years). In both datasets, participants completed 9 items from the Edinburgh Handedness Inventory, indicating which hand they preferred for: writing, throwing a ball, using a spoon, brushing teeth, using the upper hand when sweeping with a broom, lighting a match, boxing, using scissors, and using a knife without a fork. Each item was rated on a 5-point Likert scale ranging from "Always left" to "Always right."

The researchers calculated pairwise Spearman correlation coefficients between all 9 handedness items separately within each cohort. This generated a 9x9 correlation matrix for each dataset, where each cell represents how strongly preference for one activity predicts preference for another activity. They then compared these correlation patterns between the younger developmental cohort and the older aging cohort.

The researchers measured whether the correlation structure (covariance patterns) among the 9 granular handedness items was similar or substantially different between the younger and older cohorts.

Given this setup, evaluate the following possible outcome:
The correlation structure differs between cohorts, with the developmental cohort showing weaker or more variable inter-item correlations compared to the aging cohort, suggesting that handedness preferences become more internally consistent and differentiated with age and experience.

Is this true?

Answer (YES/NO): NO